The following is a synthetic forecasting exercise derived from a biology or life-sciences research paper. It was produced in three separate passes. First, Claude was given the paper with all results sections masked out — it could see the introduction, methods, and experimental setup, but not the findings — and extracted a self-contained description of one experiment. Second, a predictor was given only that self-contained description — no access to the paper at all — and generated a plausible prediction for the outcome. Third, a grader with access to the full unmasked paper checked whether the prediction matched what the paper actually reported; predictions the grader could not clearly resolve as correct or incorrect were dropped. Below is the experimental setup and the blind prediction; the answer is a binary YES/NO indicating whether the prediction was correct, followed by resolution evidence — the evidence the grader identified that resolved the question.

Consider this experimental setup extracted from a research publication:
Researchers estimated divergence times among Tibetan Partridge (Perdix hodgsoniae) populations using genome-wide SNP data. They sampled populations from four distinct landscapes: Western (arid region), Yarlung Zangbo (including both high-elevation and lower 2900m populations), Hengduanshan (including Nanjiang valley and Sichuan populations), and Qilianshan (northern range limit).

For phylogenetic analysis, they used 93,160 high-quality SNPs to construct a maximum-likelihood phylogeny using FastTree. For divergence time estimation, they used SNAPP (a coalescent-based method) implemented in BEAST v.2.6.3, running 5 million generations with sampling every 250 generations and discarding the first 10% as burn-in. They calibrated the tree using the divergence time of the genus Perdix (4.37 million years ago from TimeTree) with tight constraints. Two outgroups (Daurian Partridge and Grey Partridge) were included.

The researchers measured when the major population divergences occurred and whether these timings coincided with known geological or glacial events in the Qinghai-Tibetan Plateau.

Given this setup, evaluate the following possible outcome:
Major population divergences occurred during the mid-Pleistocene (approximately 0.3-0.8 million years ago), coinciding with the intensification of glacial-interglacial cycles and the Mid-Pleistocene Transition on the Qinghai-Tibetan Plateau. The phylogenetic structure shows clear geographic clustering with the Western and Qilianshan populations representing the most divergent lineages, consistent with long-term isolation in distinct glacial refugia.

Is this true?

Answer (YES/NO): NO